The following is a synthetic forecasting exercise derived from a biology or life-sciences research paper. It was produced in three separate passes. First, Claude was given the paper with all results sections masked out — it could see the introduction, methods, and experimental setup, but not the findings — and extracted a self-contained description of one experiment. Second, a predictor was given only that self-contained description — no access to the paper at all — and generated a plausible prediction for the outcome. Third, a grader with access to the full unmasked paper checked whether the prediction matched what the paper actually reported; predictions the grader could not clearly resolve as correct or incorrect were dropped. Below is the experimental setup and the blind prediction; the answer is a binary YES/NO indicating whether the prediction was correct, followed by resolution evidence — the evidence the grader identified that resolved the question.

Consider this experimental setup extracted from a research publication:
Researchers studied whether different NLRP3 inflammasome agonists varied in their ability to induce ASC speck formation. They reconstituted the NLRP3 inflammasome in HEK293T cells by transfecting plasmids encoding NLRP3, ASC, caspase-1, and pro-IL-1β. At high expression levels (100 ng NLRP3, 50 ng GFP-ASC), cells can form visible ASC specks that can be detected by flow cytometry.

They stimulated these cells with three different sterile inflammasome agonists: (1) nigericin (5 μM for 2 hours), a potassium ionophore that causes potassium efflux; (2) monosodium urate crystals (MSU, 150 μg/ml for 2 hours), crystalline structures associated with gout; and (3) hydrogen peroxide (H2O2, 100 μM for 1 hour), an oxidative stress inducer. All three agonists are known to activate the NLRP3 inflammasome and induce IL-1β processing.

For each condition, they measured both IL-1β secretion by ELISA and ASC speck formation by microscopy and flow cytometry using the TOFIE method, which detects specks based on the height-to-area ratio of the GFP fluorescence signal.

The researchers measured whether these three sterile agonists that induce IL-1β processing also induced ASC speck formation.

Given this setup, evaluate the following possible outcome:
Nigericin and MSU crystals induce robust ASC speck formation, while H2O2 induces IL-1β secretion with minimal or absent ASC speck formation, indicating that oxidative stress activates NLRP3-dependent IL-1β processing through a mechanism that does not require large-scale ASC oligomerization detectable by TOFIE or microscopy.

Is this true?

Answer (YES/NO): NO